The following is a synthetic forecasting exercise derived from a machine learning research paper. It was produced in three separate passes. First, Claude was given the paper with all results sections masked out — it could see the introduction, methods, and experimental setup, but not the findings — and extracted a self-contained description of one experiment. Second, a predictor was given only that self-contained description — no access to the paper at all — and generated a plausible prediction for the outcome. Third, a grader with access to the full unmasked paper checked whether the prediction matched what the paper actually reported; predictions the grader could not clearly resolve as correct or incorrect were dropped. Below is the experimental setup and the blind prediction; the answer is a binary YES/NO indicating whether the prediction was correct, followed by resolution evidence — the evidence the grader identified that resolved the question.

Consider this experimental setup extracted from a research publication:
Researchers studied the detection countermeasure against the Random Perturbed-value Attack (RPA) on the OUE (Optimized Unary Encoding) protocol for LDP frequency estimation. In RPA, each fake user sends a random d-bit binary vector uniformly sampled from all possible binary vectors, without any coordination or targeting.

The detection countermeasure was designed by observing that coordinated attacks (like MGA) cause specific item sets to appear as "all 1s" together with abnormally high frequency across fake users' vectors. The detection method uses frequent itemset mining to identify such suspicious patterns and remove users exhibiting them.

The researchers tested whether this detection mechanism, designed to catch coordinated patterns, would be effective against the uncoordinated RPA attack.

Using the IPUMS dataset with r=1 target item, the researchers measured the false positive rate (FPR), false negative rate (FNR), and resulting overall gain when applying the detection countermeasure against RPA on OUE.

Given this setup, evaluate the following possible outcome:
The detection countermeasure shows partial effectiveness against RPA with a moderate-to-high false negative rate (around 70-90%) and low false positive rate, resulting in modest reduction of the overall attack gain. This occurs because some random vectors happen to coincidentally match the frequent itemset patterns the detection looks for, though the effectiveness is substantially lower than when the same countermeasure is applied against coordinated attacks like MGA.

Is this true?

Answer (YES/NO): NO